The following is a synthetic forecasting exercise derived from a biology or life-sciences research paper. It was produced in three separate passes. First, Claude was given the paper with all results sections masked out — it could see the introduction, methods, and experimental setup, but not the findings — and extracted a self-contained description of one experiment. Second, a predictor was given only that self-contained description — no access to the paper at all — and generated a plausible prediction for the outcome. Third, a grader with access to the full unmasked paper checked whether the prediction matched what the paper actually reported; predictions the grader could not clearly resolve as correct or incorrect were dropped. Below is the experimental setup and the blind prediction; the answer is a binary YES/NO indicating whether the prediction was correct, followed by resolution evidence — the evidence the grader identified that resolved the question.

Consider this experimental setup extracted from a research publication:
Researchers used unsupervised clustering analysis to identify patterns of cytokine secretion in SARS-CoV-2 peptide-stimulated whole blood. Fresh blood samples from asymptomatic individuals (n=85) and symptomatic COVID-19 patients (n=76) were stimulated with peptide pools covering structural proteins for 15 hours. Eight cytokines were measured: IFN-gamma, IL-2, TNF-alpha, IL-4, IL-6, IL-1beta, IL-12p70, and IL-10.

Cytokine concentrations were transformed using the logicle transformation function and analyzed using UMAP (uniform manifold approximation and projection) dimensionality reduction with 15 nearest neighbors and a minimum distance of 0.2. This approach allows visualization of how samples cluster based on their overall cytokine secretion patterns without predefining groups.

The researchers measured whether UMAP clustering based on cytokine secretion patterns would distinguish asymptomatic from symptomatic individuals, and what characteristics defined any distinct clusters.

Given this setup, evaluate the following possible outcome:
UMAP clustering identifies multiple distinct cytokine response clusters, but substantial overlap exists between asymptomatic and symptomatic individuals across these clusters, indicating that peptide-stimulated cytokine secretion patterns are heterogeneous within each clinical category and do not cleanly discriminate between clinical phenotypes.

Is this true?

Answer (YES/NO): NO